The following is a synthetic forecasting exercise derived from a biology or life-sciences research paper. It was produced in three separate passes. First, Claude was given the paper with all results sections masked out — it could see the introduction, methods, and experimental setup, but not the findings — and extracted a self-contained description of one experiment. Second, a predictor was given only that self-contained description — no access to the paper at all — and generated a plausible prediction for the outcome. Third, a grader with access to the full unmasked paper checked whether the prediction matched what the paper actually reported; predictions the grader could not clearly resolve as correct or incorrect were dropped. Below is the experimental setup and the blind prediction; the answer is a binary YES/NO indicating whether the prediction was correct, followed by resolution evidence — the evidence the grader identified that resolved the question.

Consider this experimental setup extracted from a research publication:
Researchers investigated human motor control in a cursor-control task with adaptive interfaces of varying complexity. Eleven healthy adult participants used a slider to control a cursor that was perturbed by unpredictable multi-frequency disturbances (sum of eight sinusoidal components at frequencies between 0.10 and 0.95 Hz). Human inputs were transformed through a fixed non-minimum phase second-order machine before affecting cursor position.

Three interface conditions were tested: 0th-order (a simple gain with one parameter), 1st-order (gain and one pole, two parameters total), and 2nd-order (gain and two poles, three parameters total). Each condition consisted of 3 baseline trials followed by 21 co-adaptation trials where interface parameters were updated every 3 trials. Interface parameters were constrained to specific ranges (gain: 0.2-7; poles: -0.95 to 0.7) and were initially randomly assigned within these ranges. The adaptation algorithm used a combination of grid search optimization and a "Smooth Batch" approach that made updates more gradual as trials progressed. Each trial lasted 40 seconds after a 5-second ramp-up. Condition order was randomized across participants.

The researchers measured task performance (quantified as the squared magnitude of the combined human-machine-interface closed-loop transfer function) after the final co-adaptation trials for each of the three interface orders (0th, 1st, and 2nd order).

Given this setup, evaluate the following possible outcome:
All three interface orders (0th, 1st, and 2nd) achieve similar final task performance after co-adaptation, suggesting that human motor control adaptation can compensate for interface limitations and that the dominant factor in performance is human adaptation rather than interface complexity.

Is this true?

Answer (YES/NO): NO